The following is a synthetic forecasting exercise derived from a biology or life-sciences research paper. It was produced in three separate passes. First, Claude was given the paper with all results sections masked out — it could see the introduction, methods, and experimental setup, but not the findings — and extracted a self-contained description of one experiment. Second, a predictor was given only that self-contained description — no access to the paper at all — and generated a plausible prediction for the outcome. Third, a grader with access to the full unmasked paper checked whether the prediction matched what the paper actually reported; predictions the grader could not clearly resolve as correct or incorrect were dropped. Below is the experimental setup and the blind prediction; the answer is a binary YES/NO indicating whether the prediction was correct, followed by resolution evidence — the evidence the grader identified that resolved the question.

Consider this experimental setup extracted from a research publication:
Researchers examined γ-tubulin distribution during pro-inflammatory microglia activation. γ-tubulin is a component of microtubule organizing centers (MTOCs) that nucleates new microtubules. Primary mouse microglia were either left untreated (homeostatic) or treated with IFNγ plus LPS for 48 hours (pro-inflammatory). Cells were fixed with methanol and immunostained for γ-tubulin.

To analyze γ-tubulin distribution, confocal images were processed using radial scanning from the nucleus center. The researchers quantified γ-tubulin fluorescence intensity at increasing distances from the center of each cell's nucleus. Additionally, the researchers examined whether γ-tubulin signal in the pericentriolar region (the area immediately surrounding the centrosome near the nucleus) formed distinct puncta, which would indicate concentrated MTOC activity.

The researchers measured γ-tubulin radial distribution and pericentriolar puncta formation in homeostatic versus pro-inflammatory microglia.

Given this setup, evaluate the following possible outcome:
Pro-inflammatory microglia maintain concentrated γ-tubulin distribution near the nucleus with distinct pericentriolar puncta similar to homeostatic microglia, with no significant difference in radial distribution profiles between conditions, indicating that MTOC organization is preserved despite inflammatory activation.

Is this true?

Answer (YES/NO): NO